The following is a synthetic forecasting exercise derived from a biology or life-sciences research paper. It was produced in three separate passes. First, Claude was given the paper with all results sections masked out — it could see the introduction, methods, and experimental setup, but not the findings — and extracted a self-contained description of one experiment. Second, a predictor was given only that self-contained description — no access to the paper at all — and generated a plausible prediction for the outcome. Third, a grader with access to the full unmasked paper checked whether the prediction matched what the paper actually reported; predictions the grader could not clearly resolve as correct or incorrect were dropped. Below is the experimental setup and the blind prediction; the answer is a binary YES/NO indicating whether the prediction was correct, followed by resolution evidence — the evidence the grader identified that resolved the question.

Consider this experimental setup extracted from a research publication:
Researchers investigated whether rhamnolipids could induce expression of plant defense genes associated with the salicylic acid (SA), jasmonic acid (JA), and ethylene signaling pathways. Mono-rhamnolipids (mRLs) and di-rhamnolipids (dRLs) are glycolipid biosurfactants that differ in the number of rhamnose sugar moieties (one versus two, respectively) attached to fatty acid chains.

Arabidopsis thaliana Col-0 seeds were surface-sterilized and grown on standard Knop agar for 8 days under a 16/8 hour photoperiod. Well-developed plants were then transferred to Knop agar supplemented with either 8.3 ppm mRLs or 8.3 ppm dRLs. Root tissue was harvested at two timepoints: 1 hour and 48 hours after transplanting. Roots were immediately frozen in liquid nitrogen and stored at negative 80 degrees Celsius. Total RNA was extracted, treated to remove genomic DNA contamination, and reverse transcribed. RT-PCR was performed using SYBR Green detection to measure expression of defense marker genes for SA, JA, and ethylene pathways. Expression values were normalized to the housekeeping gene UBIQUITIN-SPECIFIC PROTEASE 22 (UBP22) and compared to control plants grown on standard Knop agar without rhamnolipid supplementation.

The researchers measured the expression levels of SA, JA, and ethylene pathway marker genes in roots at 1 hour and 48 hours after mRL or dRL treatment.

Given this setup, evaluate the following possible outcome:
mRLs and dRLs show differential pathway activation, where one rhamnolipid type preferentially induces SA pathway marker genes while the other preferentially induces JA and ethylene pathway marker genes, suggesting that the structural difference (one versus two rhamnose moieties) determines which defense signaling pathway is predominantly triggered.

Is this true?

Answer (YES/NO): NO